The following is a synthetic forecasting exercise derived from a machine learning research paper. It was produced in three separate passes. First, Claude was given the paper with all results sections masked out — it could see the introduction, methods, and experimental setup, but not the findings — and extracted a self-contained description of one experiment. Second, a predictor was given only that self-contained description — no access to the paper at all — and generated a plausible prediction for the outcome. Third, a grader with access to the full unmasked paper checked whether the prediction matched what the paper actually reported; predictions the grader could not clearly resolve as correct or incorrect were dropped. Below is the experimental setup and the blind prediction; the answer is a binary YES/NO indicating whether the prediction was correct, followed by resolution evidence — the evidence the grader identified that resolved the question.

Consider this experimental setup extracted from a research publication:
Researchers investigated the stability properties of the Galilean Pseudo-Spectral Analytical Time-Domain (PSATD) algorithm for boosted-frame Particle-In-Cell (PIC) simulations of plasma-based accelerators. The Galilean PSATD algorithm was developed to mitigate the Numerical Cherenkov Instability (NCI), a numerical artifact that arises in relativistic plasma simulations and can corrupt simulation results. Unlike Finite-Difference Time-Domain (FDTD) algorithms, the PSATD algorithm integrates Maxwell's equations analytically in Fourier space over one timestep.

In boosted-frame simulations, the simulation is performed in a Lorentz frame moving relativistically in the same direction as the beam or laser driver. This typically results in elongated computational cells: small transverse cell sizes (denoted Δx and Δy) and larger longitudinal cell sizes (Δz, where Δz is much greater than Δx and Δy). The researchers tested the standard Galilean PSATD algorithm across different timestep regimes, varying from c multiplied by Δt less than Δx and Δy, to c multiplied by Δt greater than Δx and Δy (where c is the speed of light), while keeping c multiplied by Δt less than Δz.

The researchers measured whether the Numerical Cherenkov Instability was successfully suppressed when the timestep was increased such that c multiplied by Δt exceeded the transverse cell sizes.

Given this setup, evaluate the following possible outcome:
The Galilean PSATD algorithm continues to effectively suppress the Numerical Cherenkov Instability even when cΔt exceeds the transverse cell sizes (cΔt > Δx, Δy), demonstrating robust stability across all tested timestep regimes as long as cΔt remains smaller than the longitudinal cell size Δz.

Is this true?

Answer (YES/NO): NO